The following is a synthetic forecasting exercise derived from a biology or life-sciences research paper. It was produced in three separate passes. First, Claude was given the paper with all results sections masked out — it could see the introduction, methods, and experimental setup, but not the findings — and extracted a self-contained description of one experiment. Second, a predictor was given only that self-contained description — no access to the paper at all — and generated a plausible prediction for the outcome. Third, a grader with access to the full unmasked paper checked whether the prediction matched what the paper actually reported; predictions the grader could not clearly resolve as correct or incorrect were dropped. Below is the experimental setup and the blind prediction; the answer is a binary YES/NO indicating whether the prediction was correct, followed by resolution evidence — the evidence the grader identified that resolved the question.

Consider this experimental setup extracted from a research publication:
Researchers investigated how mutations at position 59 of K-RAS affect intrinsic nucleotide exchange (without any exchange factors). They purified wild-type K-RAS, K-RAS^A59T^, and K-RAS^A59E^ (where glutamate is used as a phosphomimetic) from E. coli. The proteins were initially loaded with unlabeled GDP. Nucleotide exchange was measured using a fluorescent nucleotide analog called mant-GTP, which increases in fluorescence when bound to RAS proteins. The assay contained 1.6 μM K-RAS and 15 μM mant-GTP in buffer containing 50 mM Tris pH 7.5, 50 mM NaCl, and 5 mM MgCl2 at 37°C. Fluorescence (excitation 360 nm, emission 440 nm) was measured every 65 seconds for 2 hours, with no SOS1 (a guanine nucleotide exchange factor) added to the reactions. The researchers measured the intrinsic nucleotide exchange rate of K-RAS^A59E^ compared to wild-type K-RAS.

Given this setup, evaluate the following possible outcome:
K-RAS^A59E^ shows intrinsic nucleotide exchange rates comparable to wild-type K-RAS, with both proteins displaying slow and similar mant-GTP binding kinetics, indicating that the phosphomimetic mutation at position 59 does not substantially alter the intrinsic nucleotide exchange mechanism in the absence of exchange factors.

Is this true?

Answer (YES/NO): NO